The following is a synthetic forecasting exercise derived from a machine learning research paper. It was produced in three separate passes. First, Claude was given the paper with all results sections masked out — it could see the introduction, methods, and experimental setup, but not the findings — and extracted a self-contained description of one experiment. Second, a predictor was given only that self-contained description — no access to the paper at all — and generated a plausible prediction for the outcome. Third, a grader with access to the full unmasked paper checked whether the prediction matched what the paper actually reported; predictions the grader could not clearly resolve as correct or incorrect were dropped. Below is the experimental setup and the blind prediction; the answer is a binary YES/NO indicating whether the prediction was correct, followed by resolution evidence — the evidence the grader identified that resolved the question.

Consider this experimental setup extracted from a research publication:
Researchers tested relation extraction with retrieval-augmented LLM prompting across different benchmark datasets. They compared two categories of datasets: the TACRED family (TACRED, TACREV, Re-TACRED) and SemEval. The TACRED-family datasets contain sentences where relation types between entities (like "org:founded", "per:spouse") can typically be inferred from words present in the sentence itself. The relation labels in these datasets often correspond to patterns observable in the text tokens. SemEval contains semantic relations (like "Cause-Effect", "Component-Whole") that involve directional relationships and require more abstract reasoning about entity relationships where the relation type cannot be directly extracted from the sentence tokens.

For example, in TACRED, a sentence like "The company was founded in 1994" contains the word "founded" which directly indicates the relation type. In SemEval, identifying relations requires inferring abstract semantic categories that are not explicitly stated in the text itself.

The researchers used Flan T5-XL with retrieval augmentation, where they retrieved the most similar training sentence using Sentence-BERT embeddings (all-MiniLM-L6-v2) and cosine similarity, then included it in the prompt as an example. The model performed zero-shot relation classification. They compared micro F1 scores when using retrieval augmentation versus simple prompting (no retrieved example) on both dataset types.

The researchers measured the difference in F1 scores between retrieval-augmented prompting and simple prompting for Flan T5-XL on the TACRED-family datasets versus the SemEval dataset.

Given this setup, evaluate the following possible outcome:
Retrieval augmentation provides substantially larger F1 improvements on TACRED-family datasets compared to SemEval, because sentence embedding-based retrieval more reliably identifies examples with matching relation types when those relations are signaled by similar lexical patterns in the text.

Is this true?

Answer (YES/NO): YES